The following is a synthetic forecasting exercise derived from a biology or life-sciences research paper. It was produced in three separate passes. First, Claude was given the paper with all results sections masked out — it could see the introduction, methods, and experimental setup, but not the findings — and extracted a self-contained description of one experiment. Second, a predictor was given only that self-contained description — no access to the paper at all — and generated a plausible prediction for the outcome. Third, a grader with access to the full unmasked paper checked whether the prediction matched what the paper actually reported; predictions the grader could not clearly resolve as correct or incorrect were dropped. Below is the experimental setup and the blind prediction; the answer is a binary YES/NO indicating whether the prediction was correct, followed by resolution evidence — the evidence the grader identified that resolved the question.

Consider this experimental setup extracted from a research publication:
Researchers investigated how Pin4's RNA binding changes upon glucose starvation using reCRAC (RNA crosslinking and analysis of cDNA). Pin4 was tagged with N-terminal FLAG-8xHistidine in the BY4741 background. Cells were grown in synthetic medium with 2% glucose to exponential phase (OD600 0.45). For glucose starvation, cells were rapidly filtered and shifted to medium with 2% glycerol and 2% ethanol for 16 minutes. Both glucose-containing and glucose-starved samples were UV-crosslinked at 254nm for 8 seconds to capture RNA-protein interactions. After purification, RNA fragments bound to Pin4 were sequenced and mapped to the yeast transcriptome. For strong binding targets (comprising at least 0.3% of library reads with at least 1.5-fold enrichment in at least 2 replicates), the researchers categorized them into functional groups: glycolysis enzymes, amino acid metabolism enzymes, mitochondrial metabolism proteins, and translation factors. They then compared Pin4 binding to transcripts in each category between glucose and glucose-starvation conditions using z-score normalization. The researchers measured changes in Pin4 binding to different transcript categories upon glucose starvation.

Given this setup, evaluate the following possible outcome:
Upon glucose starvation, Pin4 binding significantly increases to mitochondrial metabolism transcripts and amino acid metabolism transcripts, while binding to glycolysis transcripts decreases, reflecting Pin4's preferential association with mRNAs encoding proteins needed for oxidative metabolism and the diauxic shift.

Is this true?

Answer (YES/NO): NO